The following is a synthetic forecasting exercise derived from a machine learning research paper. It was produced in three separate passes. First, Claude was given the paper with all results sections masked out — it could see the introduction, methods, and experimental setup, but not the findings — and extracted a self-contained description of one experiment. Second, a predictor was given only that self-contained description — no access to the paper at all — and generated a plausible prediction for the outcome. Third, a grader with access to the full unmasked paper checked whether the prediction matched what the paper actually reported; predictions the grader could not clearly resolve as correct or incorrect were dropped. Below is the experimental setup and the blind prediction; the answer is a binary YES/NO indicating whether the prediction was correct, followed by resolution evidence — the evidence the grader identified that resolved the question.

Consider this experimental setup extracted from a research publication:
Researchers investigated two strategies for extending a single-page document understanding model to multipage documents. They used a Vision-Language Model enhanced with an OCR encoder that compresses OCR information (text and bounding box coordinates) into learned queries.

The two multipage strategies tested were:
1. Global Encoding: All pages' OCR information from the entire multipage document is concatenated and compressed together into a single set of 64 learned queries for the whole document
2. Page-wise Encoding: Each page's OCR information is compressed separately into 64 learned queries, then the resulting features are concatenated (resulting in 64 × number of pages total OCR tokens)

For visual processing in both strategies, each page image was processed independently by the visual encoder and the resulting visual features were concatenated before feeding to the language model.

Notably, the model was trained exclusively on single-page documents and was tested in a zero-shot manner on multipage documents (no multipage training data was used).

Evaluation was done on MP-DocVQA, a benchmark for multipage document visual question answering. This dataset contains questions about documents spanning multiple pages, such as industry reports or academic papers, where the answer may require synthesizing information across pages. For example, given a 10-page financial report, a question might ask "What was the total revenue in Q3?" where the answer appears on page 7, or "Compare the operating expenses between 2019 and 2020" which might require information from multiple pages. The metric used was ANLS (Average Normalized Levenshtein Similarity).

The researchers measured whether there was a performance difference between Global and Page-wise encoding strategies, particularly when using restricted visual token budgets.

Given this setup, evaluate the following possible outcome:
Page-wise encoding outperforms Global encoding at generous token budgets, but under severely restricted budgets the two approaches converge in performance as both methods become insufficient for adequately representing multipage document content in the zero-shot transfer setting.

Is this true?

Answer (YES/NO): NO